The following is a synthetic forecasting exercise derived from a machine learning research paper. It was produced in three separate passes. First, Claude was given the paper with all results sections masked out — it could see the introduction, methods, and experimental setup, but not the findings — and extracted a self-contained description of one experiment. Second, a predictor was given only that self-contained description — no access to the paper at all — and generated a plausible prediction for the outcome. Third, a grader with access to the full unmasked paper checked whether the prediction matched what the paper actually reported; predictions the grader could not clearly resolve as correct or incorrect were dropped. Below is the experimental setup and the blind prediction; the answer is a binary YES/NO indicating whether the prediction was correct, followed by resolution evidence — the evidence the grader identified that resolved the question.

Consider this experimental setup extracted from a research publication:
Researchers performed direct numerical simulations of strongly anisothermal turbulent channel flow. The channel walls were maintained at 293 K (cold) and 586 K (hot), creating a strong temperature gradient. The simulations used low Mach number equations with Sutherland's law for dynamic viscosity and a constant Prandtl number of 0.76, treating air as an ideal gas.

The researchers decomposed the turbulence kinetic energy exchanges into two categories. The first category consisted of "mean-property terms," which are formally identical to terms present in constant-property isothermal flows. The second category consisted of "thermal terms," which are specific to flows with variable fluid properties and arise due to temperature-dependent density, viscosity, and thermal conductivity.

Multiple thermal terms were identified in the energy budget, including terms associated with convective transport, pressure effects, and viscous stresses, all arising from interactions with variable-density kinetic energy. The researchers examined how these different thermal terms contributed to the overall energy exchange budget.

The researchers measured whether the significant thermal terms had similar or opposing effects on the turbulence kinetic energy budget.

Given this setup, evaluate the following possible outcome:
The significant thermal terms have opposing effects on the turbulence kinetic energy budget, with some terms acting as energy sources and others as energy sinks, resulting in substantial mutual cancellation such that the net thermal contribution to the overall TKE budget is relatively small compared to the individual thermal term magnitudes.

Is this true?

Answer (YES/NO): NO